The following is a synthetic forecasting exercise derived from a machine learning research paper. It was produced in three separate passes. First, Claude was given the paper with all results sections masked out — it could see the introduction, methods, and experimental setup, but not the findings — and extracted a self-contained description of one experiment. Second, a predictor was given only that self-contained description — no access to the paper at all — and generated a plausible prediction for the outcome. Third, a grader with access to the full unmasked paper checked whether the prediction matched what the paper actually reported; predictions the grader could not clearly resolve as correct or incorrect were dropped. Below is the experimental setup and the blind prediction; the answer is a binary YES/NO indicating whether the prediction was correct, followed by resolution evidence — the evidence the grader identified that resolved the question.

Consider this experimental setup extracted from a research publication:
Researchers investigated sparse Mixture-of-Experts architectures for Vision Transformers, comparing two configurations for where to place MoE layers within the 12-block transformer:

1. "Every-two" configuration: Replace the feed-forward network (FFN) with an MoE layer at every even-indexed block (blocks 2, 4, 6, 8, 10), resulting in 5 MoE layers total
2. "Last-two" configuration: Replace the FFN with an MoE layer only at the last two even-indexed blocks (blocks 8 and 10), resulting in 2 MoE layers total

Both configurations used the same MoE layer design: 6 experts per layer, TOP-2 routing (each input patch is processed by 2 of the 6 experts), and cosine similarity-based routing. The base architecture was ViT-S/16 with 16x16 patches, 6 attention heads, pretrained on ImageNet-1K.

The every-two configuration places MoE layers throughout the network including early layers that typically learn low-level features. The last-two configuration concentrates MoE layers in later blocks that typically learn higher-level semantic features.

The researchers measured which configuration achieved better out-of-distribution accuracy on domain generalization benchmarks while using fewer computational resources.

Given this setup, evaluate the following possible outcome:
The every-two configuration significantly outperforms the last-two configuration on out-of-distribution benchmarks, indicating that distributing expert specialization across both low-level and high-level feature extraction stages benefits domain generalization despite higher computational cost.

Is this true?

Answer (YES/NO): NO